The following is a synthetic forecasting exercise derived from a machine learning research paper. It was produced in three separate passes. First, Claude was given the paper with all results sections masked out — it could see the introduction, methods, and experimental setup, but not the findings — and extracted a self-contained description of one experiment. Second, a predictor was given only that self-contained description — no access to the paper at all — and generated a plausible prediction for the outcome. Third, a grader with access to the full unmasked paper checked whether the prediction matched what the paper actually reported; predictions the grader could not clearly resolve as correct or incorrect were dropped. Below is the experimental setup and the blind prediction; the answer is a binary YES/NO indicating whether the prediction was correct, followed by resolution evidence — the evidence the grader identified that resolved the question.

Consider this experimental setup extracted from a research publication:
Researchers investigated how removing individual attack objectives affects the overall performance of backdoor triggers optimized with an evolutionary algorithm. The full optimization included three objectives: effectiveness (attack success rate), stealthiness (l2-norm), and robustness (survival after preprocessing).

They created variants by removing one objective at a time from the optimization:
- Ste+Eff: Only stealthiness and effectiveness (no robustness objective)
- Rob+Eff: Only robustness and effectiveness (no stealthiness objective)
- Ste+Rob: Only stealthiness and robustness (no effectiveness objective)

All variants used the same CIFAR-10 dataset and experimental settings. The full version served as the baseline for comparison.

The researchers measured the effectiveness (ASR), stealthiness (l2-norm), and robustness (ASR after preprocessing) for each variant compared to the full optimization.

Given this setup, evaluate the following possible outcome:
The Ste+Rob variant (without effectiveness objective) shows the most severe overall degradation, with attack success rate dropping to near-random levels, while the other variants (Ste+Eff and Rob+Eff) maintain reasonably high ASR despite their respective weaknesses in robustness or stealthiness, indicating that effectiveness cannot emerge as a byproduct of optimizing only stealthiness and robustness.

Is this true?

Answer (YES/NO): NO